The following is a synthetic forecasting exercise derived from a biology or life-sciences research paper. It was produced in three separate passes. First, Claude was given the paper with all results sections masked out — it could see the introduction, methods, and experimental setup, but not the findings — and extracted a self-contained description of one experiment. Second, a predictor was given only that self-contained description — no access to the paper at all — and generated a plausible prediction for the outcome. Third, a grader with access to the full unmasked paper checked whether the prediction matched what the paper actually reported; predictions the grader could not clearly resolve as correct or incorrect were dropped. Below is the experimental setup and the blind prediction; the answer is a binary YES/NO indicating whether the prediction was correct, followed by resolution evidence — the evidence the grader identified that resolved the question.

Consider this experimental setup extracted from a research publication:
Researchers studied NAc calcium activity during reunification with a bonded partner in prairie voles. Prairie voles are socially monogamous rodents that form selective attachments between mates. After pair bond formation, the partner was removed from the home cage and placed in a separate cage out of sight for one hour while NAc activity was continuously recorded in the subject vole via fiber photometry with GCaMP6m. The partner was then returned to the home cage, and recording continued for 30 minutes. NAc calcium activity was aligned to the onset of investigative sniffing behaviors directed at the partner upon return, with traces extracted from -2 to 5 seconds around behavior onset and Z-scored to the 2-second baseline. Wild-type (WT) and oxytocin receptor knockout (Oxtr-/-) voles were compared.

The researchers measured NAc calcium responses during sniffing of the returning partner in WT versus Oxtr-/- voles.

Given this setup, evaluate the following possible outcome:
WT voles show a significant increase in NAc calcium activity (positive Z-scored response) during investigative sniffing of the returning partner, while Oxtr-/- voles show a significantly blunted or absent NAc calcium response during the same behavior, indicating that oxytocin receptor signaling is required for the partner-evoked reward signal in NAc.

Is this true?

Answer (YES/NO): NO